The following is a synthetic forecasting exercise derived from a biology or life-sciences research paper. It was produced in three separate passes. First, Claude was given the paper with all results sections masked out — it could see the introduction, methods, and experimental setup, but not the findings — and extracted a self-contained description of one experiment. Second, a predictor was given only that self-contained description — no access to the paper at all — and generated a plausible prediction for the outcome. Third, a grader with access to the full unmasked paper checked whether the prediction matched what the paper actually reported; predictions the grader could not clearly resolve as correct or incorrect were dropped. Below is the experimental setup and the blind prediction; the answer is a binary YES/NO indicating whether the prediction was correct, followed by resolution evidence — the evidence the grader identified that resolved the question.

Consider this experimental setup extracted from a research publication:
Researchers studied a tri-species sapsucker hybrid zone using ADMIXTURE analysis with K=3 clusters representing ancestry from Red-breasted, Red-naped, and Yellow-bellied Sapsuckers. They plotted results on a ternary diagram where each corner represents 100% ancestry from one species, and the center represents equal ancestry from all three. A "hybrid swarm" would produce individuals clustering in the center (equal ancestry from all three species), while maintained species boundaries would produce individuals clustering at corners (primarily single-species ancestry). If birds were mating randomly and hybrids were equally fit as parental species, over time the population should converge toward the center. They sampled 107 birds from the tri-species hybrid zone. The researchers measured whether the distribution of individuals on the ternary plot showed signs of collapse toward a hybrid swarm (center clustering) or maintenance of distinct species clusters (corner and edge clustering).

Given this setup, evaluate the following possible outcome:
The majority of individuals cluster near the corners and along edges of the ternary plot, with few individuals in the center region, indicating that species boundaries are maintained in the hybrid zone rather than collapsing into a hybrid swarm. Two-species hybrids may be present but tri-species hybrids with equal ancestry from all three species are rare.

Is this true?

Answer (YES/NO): YES